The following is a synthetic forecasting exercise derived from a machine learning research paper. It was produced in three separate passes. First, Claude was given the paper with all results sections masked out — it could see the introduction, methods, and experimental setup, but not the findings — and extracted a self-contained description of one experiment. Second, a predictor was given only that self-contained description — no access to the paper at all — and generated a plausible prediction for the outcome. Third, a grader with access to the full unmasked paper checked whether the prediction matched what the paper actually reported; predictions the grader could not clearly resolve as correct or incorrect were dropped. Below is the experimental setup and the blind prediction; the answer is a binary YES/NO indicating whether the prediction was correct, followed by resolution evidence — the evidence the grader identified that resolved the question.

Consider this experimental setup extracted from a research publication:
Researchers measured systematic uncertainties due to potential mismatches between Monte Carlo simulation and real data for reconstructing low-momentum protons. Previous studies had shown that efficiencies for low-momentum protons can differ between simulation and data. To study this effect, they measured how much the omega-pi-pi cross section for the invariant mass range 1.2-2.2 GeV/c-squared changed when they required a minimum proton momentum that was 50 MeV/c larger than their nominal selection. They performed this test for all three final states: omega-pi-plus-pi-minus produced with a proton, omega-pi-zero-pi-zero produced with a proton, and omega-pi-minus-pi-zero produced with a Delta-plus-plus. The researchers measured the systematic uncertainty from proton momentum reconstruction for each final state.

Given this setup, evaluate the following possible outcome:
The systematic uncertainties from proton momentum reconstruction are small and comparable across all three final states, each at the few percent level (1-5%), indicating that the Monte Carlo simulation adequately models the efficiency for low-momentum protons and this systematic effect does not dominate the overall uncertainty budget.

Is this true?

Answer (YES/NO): NO